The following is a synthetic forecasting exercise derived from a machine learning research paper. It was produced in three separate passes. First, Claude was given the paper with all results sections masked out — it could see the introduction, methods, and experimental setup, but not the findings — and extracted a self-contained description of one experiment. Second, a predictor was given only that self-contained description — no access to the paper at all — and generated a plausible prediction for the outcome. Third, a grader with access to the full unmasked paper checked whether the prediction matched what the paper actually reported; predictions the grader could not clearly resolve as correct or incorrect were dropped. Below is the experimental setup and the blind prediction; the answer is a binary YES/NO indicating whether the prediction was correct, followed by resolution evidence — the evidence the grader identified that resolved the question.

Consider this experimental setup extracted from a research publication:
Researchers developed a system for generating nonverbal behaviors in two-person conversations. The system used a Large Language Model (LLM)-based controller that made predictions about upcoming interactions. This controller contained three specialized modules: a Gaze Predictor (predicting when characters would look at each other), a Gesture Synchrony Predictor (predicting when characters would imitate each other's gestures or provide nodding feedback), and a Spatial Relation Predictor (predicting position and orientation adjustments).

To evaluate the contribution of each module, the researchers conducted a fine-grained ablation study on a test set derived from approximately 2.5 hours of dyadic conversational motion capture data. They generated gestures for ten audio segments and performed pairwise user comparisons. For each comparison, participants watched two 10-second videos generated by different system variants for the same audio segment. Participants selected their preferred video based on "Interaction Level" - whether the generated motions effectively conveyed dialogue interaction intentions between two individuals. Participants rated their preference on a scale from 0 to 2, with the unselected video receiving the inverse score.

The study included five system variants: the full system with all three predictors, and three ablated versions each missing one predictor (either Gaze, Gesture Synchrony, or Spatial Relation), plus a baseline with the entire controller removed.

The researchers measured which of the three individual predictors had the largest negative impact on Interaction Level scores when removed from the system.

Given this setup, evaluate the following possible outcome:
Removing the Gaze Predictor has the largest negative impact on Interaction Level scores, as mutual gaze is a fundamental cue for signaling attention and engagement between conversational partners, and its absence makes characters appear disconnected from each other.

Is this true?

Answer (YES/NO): YES